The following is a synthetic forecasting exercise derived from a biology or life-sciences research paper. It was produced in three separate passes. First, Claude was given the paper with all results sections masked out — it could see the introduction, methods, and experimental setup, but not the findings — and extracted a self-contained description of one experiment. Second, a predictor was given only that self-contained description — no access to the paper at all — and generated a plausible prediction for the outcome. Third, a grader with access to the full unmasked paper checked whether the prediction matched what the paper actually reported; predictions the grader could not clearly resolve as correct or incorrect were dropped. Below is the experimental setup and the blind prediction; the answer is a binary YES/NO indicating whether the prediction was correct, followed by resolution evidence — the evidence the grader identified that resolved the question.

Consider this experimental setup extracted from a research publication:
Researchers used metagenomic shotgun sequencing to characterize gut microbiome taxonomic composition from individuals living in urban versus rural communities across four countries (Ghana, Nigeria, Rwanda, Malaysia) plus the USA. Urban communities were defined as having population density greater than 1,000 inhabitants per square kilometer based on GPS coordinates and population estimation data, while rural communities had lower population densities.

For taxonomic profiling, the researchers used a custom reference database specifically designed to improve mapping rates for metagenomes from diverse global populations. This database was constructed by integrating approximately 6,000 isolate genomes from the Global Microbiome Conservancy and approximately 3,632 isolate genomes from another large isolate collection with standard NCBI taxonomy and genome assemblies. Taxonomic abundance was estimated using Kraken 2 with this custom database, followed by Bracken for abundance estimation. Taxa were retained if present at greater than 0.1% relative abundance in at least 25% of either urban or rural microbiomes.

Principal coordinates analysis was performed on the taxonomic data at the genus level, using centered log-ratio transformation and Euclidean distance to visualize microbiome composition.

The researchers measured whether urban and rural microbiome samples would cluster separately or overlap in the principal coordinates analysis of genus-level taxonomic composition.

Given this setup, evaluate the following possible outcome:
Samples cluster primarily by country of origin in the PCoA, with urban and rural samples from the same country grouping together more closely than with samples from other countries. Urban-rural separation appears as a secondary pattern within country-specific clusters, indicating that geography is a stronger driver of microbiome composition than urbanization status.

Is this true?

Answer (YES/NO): NO